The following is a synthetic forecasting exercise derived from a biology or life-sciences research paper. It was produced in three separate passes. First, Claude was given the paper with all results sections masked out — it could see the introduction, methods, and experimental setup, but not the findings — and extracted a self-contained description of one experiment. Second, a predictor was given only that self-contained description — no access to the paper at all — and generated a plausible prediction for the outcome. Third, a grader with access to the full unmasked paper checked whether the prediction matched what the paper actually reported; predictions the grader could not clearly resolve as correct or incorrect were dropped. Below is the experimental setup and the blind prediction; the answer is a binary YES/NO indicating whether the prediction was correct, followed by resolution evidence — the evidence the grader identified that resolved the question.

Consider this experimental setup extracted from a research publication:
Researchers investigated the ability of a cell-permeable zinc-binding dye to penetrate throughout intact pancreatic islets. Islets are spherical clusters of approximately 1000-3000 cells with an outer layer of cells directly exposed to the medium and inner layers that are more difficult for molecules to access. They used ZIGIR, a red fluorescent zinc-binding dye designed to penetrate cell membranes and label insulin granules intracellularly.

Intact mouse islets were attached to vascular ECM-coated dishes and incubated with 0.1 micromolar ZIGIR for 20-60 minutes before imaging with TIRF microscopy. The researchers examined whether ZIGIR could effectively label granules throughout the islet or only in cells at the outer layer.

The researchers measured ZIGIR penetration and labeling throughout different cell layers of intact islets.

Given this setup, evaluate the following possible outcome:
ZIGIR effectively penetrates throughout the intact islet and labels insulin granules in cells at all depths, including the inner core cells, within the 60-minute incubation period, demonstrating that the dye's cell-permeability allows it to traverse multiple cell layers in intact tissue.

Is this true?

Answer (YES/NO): NO